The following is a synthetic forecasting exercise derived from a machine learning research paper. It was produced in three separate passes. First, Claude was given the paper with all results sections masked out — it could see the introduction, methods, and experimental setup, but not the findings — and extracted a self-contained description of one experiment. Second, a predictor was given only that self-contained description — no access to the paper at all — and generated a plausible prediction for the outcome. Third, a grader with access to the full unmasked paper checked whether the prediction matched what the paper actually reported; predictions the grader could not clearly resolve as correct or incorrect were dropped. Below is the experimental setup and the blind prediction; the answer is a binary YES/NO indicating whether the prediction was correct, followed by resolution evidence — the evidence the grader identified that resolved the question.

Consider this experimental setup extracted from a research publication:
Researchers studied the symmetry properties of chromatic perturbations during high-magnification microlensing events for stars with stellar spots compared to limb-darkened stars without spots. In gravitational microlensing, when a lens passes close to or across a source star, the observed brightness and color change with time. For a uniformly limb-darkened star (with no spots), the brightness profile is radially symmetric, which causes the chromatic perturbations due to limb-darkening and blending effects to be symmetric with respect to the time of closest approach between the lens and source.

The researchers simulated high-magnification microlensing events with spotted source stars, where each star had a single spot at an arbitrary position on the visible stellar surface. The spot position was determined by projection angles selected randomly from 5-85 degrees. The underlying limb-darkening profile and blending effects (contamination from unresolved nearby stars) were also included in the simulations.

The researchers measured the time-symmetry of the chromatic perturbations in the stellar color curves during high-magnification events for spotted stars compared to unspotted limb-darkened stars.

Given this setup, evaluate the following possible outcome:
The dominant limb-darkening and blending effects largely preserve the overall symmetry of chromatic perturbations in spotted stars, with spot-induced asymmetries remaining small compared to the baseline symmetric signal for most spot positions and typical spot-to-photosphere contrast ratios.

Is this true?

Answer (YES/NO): NO